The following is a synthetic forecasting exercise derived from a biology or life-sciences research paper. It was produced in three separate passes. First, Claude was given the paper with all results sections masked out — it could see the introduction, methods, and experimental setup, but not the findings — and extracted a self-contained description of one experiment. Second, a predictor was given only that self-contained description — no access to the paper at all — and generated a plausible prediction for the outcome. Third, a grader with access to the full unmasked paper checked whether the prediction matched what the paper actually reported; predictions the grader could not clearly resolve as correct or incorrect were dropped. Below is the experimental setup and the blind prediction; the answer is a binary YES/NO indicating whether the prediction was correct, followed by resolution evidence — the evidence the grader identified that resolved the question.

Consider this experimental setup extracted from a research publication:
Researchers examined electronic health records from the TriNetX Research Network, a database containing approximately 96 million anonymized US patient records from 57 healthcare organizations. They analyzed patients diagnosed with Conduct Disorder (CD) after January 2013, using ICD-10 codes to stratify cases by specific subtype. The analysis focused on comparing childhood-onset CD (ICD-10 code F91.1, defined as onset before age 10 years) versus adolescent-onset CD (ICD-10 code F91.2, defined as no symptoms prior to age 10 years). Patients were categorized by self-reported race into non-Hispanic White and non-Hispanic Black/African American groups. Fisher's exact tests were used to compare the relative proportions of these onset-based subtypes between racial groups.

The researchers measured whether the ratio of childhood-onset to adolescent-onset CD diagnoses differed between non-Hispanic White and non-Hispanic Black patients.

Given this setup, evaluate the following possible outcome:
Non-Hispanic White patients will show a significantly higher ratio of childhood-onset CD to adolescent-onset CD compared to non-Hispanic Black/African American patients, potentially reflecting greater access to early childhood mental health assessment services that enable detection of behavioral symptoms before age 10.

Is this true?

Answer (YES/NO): NO